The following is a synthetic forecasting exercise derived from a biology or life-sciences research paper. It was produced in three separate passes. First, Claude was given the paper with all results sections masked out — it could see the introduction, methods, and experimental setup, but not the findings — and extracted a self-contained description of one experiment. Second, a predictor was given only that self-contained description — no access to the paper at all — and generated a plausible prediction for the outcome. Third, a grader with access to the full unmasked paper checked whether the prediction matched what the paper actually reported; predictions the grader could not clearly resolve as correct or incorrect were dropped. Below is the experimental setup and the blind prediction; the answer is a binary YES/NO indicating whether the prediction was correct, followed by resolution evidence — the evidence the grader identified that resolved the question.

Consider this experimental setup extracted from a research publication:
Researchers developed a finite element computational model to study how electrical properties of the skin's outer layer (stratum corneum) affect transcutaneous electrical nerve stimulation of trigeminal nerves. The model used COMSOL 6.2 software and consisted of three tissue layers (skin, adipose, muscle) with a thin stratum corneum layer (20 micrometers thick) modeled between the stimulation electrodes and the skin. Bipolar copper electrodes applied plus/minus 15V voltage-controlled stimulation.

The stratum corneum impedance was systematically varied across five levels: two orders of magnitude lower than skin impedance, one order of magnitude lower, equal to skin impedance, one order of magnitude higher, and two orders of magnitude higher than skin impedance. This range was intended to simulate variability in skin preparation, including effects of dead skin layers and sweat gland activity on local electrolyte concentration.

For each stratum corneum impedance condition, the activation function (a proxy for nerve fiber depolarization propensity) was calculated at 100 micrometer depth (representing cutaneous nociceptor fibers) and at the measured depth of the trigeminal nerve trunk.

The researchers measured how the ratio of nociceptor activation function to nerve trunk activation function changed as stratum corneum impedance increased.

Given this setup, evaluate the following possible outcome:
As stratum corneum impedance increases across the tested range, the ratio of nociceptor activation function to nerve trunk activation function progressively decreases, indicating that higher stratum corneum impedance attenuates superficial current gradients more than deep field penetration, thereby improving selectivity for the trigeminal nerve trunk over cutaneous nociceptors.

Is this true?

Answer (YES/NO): YES